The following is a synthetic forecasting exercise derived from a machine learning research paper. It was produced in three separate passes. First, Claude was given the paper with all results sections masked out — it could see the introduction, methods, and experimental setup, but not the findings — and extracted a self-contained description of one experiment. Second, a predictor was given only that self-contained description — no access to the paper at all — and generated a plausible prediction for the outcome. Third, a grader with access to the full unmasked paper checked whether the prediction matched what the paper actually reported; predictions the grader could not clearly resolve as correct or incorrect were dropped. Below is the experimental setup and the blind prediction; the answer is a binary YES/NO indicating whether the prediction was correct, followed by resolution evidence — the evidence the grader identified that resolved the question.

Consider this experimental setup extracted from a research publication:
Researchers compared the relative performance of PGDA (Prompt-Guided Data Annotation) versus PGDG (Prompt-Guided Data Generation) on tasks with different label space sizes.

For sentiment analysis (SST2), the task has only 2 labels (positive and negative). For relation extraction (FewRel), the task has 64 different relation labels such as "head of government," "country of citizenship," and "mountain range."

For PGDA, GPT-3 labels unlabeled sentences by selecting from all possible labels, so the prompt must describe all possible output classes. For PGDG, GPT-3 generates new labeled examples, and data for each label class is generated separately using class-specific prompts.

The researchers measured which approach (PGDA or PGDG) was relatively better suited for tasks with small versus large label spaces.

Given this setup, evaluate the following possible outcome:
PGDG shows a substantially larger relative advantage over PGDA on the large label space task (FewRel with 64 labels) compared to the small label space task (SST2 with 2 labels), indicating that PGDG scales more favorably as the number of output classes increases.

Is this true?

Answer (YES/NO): YES